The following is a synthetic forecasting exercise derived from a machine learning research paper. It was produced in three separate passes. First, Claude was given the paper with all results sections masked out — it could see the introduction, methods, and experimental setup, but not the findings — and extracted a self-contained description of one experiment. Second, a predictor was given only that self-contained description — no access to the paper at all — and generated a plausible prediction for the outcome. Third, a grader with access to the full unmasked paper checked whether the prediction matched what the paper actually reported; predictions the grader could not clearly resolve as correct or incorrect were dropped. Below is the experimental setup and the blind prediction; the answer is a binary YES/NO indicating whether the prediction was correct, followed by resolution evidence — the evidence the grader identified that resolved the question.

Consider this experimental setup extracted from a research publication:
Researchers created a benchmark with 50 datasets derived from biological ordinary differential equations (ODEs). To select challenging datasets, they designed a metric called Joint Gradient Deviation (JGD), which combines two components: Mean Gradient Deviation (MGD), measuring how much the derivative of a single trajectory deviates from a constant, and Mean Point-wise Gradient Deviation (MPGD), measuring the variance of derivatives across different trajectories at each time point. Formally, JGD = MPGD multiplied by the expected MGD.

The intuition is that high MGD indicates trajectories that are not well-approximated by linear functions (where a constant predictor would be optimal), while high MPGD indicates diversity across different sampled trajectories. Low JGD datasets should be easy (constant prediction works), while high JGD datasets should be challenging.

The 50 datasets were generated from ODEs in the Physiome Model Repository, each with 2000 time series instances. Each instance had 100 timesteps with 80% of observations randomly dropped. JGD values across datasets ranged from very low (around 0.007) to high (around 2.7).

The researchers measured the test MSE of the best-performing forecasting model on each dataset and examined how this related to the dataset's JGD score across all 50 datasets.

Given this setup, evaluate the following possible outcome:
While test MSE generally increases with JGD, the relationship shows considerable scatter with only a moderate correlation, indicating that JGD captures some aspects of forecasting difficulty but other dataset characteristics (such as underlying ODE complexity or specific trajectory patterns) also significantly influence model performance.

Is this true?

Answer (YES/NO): NO